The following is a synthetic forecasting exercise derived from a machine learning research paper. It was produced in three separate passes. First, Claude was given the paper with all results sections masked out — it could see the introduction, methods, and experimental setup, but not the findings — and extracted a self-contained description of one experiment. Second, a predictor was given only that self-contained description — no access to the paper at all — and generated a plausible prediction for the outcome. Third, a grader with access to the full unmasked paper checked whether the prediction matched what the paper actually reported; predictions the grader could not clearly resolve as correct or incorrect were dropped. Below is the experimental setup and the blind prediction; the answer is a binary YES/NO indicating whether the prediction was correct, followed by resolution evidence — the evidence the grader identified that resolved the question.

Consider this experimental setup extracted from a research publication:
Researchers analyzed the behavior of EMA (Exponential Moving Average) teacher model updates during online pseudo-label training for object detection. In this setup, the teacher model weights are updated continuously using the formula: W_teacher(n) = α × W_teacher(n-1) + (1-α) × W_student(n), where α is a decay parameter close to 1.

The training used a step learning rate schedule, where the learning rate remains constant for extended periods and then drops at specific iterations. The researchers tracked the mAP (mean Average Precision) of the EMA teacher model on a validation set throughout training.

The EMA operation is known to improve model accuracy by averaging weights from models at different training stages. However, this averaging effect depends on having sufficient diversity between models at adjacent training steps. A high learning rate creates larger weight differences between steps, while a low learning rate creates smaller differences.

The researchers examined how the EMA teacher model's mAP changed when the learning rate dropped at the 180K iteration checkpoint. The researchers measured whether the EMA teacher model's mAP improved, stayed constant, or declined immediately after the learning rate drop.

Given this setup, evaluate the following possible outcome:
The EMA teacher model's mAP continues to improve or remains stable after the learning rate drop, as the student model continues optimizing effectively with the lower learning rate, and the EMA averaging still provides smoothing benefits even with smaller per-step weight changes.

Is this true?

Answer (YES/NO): YES